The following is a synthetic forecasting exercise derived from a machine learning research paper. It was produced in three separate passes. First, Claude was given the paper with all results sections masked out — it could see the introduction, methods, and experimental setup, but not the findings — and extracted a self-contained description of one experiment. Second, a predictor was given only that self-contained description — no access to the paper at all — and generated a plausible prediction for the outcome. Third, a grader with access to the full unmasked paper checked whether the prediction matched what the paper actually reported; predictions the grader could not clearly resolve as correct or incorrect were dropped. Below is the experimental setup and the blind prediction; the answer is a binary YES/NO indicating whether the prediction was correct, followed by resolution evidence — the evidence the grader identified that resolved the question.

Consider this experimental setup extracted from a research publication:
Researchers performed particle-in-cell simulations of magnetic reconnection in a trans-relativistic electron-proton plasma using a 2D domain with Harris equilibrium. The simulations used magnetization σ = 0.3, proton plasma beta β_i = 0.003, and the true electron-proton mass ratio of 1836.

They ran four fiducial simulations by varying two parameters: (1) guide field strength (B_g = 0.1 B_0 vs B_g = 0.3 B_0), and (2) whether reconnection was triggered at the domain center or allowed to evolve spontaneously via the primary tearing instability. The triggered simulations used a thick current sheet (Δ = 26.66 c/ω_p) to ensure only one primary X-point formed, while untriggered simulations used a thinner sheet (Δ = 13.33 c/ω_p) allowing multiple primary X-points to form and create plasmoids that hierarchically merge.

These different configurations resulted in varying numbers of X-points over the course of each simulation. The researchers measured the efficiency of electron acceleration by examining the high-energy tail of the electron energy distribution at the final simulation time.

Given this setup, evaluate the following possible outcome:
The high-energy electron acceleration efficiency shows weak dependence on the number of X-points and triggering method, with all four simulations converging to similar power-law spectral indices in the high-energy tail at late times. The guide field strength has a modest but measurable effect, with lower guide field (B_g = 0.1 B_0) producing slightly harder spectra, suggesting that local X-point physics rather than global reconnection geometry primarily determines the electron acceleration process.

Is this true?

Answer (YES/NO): NO